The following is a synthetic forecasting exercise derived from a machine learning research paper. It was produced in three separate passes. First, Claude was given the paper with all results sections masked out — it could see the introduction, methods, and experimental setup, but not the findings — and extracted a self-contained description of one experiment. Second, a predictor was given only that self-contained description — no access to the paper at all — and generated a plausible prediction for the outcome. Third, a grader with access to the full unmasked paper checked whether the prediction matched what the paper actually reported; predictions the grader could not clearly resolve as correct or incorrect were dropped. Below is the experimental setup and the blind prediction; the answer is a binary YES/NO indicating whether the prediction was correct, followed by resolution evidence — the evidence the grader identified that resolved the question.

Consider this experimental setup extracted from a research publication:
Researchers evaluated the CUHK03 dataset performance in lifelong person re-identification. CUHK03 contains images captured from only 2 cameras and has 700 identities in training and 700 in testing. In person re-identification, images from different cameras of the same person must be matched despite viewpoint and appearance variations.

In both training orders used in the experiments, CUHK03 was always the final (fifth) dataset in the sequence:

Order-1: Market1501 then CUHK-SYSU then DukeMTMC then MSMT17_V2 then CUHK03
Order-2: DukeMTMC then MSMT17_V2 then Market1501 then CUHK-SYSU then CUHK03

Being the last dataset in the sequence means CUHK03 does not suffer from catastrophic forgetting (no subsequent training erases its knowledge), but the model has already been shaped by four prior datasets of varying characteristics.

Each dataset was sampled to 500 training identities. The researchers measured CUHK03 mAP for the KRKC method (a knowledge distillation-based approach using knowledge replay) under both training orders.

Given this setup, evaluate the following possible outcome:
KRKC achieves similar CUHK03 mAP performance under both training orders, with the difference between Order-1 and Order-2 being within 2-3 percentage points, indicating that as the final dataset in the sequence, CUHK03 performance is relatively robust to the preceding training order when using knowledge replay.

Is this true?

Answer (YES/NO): NO